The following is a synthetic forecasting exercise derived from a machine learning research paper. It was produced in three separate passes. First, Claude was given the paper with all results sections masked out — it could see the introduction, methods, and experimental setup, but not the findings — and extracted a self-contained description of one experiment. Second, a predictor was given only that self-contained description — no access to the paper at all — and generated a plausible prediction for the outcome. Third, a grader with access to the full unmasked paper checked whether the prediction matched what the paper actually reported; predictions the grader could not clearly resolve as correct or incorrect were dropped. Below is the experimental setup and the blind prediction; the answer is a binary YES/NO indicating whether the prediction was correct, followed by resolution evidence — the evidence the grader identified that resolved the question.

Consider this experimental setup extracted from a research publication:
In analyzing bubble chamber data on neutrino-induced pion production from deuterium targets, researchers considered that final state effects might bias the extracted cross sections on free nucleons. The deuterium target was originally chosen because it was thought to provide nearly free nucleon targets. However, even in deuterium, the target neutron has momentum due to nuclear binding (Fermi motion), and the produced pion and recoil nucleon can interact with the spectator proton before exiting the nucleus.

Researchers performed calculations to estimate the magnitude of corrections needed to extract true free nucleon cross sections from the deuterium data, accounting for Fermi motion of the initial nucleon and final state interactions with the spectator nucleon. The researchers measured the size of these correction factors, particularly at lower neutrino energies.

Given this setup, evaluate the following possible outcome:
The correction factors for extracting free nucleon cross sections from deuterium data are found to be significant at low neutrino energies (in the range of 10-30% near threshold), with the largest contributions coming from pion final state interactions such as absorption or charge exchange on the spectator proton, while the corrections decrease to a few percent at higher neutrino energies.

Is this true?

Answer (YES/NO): NO